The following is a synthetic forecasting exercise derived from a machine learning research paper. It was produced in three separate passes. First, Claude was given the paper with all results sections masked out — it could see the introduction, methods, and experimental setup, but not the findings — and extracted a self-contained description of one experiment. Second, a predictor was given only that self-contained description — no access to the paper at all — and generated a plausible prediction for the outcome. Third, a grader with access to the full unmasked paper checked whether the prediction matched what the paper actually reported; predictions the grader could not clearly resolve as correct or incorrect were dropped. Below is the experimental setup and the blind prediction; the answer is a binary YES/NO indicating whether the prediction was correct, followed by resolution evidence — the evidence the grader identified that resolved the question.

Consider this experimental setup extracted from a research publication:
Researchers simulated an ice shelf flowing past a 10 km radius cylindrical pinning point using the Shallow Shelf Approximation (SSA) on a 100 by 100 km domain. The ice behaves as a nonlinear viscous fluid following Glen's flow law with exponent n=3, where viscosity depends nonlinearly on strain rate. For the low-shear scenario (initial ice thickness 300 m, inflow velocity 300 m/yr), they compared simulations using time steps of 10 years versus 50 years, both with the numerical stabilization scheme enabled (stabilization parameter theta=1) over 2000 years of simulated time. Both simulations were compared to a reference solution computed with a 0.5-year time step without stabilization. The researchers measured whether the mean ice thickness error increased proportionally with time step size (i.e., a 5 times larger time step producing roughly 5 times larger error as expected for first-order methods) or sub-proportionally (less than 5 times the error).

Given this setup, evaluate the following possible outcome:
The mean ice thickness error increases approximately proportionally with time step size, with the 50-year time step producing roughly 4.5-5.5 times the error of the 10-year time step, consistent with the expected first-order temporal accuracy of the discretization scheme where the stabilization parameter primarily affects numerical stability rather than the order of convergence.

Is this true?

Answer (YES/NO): NO